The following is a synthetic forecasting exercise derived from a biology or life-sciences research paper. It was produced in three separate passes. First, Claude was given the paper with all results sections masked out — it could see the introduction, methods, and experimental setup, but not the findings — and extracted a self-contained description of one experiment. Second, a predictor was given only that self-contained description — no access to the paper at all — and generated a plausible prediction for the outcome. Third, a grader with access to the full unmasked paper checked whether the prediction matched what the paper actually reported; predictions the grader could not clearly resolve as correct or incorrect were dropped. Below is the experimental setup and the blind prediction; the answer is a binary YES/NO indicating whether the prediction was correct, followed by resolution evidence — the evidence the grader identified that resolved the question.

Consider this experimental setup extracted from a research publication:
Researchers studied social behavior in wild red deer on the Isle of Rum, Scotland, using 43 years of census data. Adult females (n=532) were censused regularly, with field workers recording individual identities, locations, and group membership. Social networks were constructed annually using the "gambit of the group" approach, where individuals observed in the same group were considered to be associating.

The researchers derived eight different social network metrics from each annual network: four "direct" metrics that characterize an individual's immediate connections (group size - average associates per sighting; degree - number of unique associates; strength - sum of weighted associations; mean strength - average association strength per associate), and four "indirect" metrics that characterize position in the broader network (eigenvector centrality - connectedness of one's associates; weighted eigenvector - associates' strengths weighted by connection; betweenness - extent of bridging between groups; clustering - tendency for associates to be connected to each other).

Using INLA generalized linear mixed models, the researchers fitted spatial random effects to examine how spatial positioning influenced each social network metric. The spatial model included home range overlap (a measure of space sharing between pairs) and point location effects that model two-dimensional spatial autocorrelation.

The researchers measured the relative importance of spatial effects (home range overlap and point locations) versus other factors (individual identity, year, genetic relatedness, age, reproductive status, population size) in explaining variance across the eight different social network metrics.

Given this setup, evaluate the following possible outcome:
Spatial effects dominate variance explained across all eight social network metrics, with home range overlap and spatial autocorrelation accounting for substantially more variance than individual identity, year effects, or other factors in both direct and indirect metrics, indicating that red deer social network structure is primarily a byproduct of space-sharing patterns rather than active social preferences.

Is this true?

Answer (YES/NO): NO